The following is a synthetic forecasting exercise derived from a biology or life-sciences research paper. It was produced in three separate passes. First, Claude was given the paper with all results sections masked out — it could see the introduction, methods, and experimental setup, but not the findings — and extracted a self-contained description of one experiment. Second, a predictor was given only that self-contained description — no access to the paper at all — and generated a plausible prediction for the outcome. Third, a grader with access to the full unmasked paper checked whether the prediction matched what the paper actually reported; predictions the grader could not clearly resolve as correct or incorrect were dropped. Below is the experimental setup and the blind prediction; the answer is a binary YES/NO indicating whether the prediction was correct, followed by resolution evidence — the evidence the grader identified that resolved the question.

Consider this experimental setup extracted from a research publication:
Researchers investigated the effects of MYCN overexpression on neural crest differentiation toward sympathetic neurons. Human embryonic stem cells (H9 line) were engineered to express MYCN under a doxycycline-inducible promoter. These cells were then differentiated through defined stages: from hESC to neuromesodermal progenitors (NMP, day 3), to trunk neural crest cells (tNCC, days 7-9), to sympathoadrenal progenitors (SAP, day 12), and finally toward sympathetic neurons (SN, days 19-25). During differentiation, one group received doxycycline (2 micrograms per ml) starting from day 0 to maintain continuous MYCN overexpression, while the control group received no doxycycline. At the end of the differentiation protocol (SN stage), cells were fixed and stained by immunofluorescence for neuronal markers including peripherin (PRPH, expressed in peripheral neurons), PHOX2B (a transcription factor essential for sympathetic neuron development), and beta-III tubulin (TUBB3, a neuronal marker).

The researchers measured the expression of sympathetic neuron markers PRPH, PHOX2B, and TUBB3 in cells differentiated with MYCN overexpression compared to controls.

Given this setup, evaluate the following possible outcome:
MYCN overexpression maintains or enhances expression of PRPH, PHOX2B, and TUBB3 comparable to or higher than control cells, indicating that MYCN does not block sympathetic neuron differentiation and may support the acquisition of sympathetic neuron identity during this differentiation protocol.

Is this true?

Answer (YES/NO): NO